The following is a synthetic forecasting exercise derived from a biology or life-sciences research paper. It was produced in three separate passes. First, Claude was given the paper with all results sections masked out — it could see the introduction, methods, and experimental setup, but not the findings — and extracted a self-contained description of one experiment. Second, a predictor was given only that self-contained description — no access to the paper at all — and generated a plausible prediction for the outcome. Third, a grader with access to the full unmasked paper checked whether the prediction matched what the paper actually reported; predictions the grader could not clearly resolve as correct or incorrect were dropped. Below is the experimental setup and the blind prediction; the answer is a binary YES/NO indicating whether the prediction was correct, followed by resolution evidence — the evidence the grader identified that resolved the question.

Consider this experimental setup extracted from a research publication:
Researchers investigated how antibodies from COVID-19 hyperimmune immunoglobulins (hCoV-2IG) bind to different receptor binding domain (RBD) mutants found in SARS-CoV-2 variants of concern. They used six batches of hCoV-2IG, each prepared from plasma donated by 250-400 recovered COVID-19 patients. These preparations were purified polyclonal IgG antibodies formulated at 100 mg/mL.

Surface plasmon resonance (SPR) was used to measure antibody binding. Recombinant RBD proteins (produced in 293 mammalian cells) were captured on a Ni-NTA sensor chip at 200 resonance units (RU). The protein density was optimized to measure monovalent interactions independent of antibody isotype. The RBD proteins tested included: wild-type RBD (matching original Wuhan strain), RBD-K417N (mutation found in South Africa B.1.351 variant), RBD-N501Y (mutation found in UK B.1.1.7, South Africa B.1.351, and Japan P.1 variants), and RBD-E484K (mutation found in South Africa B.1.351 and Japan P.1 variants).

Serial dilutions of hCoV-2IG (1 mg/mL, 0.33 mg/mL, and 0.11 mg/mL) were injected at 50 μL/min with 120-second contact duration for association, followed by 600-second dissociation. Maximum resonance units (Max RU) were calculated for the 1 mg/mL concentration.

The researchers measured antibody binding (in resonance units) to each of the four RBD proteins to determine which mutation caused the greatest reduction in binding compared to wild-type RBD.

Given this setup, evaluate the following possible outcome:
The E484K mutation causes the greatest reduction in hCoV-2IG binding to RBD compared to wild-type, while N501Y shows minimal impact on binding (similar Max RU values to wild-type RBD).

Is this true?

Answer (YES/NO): NO